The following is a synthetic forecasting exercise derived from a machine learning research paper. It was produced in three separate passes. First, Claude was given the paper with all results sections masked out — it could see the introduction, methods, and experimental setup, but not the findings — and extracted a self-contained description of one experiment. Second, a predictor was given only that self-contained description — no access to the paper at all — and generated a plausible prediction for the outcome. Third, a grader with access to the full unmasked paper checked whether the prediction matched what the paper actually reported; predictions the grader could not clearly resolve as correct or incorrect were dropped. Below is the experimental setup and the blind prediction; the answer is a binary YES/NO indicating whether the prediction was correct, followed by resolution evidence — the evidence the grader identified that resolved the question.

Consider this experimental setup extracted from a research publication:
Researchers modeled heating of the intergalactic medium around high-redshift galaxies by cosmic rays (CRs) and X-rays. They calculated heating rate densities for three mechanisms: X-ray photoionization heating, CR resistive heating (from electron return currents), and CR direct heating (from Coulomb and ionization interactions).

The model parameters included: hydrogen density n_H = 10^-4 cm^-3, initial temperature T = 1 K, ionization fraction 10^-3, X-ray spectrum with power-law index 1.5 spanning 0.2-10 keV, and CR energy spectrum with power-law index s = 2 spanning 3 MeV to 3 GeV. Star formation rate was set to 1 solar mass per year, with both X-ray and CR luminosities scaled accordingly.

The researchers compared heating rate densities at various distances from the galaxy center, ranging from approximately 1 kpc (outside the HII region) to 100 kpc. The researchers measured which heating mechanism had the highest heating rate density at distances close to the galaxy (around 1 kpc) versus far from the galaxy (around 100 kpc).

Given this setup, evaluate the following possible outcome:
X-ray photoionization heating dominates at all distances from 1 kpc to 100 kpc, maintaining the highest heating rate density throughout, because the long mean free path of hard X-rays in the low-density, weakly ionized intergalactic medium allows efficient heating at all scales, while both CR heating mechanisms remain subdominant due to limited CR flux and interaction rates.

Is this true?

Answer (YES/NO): NO